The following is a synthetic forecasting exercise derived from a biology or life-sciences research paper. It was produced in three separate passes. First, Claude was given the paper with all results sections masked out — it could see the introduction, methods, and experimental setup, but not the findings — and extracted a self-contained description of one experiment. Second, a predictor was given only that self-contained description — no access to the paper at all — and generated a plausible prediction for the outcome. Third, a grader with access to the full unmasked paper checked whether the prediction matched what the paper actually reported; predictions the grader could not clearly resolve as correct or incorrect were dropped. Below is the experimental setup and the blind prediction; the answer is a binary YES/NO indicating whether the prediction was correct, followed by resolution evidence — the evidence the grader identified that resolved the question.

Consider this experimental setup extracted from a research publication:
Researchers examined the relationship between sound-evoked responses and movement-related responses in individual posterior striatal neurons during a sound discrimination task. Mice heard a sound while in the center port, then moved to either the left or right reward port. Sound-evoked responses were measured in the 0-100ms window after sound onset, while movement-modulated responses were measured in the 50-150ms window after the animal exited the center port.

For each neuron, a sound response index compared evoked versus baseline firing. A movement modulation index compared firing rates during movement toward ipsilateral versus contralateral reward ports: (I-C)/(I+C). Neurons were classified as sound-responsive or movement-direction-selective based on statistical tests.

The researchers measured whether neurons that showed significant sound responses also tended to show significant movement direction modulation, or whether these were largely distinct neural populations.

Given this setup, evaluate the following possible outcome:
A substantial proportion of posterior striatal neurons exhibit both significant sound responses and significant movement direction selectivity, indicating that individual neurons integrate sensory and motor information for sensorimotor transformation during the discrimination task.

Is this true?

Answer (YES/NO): NO